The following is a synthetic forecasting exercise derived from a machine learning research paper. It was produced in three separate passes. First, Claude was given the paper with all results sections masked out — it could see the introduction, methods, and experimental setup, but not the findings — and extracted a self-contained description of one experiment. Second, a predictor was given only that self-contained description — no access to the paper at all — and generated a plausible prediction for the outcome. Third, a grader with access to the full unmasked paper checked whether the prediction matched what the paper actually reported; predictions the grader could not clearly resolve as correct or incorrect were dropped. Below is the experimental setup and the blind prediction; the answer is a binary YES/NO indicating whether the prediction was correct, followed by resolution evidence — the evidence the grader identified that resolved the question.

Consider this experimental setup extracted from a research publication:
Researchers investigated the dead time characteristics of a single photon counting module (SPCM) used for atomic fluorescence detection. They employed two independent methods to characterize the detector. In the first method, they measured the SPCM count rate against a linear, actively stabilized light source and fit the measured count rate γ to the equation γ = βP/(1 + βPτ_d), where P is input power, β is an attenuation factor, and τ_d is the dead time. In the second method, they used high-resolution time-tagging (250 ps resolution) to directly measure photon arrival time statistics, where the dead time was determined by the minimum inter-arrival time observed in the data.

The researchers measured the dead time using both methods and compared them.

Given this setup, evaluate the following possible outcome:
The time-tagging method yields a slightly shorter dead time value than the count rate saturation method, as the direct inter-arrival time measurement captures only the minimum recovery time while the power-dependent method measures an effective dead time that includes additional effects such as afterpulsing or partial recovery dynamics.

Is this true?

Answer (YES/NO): NO